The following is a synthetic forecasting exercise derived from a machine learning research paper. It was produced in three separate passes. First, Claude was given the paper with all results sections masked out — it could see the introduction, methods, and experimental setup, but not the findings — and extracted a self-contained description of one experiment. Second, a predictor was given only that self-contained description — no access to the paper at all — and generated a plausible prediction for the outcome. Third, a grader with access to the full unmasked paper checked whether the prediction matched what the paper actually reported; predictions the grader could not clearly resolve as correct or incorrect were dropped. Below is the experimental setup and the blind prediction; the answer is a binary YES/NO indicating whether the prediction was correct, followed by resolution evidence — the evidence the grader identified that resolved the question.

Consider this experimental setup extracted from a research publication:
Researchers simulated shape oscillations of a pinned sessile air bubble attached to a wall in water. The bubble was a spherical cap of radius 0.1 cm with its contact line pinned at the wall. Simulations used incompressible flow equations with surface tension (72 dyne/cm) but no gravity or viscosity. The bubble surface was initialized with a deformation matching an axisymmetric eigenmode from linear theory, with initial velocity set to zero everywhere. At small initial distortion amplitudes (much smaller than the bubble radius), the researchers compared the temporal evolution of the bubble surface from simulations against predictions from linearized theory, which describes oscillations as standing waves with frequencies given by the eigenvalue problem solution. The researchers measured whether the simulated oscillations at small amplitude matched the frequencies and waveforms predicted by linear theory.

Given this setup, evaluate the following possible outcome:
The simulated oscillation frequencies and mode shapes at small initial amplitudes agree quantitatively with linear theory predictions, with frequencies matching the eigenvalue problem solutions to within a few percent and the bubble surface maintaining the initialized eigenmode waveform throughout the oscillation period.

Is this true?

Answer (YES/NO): YES